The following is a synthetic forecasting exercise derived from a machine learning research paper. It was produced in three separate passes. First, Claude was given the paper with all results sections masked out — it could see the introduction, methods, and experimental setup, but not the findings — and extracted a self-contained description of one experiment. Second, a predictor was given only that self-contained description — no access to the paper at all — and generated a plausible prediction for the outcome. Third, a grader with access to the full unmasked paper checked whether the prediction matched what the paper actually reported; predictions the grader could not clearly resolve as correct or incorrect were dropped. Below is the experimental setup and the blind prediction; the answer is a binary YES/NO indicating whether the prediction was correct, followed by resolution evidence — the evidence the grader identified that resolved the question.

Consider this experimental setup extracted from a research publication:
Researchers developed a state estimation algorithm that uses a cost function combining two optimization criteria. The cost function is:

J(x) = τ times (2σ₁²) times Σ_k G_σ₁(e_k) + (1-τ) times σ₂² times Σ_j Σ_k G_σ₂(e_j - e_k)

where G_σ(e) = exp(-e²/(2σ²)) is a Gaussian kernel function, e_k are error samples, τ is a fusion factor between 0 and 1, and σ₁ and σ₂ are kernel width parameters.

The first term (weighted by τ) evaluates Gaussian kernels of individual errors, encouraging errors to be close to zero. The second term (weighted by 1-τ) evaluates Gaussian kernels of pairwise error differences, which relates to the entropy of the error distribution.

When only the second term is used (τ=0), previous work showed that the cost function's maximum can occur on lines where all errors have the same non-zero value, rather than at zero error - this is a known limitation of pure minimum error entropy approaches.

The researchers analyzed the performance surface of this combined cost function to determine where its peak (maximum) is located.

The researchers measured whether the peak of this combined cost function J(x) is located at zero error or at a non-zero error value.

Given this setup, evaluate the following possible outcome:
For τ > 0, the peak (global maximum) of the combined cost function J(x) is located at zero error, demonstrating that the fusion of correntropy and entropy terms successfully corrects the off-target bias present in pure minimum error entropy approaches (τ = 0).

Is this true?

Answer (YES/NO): YES